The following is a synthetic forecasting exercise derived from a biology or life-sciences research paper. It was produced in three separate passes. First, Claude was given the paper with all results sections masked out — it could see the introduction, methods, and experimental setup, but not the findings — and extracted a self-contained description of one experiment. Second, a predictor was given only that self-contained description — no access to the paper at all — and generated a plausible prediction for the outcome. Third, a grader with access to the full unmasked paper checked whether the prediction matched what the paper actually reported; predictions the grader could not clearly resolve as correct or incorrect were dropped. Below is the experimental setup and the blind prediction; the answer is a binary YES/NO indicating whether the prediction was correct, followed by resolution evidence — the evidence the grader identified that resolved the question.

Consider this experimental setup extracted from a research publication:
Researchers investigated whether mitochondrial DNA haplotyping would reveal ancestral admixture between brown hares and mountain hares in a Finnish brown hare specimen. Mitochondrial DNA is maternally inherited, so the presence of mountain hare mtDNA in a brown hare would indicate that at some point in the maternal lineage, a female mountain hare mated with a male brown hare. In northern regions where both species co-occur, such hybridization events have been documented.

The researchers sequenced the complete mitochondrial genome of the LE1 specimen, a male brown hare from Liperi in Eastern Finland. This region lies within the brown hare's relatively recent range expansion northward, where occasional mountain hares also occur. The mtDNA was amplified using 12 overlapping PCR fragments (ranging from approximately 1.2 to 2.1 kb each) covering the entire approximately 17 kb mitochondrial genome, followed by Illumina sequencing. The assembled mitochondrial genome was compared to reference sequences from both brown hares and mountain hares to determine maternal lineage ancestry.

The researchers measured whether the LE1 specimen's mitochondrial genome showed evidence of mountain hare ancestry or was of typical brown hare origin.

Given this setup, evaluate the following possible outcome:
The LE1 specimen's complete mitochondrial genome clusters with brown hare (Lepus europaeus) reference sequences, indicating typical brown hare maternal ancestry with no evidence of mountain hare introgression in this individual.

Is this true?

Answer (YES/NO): YES